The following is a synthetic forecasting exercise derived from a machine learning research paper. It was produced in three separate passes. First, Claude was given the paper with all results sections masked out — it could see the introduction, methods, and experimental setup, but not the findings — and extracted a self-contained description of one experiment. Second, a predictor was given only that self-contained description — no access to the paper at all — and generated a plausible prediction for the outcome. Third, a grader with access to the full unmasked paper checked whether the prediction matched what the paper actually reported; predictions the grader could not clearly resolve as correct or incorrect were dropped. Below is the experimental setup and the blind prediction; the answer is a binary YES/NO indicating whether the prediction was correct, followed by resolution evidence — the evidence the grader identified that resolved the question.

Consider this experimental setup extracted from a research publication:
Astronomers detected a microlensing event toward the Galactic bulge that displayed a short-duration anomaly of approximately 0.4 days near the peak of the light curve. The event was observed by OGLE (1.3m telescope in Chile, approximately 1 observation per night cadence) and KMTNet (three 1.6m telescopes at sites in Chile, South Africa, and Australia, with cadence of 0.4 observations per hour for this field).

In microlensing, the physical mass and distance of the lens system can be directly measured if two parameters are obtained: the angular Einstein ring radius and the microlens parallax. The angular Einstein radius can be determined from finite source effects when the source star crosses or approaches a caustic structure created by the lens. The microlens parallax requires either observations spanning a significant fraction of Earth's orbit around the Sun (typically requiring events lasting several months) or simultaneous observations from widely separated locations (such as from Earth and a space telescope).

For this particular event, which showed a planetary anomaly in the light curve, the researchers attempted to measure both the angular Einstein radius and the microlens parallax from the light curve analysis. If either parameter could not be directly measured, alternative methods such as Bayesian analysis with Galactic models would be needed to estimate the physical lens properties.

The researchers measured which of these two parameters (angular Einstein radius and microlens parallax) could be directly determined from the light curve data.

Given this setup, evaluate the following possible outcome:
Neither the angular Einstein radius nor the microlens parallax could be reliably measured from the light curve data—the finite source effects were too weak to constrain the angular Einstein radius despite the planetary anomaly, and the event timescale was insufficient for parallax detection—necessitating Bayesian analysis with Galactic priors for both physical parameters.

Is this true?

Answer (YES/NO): NO